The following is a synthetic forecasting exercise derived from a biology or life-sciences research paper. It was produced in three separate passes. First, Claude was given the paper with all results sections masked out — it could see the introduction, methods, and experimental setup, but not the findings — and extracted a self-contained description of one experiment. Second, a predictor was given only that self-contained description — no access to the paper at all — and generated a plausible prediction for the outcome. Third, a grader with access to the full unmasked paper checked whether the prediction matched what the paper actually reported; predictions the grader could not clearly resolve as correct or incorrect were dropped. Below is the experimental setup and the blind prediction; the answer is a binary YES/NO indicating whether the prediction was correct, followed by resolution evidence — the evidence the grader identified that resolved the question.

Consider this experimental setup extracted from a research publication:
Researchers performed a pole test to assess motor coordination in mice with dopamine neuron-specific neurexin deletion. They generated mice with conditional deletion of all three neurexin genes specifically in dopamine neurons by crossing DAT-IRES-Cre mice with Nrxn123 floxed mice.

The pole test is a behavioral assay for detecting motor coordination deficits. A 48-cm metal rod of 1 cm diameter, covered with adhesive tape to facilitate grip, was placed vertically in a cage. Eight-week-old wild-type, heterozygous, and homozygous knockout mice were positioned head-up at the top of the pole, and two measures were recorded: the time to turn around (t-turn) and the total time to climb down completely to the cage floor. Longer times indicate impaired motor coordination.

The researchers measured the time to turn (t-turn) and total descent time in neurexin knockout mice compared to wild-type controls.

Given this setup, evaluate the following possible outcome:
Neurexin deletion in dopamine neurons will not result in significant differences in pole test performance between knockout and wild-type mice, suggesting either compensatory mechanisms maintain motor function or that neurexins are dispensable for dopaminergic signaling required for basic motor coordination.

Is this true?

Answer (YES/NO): YES